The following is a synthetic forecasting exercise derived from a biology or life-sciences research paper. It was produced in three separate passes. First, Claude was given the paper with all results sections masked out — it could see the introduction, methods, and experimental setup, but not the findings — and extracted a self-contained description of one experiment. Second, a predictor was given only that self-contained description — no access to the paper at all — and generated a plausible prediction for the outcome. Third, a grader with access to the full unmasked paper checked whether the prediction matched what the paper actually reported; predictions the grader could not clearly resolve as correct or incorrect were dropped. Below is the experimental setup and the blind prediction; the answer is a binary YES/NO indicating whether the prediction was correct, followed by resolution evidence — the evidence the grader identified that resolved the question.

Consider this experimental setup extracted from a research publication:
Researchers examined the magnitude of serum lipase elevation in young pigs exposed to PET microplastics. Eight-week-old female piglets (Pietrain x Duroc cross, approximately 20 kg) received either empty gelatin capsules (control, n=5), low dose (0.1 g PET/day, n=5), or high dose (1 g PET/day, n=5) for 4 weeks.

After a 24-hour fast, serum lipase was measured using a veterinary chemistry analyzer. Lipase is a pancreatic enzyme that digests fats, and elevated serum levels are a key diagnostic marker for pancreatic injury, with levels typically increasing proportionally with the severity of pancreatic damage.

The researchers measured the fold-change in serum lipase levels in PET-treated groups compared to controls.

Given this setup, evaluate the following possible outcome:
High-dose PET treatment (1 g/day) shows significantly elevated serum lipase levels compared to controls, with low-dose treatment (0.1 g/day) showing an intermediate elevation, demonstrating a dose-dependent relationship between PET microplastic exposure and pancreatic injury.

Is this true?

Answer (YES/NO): NO